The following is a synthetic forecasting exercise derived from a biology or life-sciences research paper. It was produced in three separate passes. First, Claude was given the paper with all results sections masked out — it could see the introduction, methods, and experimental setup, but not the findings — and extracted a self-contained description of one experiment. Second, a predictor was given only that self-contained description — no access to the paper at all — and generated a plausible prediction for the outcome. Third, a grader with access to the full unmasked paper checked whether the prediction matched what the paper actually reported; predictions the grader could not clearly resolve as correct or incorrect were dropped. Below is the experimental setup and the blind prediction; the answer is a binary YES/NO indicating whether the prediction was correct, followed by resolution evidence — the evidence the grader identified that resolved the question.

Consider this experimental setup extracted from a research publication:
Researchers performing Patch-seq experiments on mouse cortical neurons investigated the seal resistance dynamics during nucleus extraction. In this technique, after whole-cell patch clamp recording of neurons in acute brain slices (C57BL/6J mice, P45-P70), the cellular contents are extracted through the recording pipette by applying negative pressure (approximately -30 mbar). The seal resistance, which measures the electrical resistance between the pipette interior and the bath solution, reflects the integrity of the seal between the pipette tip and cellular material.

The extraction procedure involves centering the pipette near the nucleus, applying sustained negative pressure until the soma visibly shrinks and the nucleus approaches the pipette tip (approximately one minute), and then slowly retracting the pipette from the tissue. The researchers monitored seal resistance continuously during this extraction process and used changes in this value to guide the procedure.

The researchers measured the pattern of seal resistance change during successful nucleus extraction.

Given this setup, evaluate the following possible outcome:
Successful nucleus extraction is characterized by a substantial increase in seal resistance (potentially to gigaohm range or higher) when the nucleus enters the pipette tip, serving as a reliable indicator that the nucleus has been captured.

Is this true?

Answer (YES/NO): YES